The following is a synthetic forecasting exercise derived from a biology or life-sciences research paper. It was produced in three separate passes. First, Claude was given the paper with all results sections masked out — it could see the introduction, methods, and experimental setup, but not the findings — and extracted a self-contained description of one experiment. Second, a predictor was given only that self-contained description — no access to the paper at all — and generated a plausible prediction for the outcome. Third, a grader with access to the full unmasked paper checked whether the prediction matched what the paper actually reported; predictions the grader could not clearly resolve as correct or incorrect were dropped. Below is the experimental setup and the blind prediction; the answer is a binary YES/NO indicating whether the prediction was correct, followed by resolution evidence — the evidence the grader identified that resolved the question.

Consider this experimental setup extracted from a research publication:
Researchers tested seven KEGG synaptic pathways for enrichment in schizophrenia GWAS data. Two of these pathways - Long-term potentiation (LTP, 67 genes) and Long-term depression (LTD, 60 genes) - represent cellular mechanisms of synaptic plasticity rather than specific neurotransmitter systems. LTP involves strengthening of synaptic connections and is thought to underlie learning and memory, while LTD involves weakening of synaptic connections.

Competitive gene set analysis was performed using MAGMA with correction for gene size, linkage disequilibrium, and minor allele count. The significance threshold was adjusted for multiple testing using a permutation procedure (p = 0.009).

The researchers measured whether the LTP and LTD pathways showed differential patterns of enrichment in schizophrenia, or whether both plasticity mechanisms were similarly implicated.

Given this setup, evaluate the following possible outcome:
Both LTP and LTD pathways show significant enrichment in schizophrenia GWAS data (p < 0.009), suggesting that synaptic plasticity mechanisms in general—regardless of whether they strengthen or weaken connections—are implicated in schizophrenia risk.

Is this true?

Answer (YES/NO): NO